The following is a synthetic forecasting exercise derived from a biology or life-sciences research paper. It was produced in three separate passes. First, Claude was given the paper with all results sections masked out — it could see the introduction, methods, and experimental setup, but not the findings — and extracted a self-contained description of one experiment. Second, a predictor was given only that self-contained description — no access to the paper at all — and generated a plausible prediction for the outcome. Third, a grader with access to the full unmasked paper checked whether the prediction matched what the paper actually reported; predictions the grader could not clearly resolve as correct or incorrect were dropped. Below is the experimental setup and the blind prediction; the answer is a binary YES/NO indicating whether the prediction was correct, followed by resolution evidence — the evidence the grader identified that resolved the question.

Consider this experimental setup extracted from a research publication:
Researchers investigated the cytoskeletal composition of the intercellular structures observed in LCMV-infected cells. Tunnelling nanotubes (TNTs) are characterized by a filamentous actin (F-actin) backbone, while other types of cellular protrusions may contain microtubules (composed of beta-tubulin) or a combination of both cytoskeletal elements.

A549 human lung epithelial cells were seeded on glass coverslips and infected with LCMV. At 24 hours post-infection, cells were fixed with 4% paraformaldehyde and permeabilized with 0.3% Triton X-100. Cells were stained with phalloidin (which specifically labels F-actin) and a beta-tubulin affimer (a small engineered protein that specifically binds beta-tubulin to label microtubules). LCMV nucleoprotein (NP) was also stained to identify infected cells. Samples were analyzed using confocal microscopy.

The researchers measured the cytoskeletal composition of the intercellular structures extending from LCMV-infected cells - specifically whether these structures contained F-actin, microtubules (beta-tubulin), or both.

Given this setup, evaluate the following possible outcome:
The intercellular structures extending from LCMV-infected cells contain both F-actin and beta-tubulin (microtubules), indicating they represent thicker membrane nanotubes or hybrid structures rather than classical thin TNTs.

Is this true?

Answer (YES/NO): YES